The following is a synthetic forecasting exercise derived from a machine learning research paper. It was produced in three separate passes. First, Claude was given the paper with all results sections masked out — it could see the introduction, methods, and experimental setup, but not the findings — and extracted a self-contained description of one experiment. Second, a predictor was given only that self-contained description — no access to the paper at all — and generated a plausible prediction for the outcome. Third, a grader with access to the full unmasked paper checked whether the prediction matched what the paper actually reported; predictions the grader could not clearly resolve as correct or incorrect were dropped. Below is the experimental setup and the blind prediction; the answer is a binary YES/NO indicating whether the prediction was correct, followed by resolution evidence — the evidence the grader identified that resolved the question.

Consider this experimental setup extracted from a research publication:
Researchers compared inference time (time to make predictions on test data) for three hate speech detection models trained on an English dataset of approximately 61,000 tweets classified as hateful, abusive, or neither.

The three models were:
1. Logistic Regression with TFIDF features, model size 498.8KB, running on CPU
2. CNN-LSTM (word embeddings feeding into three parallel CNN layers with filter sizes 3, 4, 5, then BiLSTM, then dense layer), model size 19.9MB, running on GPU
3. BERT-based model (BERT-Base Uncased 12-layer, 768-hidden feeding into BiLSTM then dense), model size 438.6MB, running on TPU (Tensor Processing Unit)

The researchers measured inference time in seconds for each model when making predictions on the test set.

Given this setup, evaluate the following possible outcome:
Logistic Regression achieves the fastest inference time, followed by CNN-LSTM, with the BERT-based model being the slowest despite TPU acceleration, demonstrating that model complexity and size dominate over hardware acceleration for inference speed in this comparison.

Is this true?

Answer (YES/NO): NO